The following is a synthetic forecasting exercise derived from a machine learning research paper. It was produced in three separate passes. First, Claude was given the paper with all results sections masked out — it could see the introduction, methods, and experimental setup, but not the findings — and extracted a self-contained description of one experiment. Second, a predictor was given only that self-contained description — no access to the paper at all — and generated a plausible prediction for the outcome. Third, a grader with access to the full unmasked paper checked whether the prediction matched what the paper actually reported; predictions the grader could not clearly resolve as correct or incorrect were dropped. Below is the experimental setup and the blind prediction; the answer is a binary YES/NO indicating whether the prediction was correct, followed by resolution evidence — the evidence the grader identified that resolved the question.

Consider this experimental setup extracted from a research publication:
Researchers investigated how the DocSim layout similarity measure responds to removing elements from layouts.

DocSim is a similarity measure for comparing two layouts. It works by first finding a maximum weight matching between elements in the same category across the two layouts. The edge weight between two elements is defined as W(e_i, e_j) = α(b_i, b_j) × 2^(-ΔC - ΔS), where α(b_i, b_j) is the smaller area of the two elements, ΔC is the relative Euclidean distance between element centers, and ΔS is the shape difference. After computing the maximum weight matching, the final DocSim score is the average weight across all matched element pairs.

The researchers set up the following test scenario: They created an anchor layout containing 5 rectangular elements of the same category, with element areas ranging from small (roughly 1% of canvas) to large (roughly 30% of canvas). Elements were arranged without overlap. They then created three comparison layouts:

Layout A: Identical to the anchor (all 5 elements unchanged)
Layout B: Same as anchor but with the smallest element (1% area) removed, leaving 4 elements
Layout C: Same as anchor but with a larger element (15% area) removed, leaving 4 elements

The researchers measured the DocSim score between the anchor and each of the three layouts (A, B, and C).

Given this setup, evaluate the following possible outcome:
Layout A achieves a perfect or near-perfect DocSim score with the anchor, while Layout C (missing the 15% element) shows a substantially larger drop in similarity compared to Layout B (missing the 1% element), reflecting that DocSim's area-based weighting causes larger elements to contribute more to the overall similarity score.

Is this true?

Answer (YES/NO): NO